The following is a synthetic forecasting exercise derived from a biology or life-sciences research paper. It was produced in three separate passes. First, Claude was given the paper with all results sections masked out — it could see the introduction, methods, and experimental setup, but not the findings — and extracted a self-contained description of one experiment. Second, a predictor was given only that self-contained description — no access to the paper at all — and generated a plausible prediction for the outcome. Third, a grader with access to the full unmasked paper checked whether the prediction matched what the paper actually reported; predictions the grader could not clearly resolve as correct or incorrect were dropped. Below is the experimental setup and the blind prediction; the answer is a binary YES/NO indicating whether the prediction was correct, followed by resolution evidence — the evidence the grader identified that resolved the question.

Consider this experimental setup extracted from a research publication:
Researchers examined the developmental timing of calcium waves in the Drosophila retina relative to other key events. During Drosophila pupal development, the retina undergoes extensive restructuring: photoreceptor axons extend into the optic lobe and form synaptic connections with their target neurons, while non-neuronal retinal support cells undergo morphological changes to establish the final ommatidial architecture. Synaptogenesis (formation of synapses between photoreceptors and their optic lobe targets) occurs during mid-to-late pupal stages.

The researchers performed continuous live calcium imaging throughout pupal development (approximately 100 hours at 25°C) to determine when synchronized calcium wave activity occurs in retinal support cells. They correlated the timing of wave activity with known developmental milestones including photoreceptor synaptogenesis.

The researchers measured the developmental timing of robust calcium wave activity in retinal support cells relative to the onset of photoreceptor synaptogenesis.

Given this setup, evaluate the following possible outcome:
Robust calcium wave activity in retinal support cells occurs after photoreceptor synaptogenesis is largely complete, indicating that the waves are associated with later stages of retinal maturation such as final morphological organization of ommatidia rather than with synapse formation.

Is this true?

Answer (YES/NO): NO